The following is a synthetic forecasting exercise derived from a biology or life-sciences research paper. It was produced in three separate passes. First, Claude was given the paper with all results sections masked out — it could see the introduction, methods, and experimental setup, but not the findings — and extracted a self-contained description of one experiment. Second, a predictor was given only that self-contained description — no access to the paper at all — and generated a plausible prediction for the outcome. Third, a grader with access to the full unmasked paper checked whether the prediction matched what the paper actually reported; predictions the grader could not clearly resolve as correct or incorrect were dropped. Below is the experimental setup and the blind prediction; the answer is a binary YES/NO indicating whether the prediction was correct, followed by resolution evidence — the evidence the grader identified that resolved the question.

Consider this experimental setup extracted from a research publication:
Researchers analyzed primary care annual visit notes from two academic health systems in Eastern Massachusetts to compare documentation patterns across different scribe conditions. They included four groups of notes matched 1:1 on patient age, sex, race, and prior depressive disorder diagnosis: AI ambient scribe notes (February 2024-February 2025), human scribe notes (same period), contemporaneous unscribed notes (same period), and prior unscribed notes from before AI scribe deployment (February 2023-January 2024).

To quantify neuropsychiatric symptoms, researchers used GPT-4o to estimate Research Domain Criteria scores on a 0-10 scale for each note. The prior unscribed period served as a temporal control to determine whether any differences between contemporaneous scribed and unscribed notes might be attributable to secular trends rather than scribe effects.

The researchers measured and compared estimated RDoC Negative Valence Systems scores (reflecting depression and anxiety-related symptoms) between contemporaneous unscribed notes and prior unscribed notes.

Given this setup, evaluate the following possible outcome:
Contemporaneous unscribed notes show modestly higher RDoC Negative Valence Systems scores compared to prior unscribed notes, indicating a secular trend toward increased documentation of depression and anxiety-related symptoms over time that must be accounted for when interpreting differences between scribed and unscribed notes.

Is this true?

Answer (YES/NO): NO